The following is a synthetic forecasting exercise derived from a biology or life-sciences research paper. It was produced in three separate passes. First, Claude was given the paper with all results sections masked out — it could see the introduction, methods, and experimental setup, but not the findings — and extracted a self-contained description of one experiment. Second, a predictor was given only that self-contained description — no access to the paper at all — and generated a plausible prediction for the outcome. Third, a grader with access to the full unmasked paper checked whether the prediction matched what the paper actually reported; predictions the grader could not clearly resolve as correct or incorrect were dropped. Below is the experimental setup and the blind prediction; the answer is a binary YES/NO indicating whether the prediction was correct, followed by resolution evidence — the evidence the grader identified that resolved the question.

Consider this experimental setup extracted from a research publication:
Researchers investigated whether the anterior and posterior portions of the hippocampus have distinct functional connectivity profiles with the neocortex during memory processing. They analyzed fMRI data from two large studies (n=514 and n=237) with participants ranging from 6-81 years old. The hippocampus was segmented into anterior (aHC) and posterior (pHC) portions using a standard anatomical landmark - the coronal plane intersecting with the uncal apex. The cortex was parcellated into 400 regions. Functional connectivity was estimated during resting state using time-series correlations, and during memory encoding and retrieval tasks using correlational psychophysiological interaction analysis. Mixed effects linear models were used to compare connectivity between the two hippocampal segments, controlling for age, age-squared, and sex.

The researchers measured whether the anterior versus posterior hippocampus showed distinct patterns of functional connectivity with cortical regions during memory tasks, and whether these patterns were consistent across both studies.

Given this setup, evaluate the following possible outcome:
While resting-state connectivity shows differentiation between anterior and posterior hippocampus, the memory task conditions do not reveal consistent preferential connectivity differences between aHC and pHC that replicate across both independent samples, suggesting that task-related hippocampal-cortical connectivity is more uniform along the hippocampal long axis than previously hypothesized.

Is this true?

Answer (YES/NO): NO